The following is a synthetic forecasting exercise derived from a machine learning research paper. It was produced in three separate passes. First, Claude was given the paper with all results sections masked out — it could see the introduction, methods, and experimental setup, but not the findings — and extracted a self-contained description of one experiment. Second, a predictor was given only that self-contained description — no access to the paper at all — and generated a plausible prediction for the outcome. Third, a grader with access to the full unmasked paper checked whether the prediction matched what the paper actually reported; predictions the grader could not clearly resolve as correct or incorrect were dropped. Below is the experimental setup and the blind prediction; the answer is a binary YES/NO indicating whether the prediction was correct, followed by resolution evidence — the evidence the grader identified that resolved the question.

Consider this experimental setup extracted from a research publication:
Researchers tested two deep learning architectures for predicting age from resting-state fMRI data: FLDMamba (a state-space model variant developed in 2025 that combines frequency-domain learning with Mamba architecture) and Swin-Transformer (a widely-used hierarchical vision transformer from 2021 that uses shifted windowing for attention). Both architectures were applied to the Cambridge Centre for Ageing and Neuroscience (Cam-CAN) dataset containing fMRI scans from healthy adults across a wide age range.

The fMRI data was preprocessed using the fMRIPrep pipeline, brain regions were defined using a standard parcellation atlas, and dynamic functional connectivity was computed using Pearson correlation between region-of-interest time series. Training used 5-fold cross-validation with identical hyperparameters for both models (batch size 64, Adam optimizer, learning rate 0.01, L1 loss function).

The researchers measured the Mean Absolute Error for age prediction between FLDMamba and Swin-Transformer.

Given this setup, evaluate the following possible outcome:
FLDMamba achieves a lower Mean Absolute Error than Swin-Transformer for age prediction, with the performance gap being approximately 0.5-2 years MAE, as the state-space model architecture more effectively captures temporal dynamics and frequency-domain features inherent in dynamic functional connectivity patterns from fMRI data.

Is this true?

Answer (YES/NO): YES